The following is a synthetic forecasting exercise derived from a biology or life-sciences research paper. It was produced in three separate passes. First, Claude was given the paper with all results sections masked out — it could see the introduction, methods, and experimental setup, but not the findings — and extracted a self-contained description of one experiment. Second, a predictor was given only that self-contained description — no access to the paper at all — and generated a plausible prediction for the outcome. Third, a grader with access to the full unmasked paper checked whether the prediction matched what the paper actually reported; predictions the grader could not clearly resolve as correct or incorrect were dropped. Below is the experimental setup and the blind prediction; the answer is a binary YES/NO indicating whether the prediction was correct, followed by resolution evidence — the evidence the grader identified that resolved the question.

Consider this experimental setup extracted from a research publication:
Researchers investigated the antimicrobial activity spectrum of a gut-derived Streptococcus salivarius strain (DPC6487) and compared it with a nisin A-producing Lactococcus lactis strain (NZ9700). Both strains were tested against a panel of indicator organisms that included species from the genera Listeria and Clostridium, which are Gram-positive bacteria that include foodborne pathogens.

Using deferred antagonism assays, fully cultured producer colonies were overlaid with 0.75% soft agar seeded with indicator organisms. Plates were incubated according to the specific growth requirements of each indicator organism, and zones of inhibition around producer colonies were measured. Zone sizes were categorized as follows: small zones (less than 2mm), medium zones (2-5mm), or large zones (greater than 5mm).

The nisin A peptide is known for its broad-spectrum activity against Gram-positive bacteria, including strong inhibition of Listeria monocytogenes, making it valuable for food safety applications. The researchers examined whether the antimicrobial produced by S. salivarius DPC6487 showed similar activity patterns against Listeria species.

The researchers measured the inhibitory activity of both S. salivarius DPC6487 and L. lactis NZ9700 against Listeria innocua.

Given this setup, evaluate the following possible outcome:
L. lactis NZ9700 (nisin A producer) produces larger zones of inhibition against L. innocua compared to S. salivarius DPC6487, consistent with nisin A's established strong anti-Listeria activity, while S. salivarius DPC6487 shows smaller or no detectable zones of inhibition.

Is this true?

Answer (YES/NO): YES